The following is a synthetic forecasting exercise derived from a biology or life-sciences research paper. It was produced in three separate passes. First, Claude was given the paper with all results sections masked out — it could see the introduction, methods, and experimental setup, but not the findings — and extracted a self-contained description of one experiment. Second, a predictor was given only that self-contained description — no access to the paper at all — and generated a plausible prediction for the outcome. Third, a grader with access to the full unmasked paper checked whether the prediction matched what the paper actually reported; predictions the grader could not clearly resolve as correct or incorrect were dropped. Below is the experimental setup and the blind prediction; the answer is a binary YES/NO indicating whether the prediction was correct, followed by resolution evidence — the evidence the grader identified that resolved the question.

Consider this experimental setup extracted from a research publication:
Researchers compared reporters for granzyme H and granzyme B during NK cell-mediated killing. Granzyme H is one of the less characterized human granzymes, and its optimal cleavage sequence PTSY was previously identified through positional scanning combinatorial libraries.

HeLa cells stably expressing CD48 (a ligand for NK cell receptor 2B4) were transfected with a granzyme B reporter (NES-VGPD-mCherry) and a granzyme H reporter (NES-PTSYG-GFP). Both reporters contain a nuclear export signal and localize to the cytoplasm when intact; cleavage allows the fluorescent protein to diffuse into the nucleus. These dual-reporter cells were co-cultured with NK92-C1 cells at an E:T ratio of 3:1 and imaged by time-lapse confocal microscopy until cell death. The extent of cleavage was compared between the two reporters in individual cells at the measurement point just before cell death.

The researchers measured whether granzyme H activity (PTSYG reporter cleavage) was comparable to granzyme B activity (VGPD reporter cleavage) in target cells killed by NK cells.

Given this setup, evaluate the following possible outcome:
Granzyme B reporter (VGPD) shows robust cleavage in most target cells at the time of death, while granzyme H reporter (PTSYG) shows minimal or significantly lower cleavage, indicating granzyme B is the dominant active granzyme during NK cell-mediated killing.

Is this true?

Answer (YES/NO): YES